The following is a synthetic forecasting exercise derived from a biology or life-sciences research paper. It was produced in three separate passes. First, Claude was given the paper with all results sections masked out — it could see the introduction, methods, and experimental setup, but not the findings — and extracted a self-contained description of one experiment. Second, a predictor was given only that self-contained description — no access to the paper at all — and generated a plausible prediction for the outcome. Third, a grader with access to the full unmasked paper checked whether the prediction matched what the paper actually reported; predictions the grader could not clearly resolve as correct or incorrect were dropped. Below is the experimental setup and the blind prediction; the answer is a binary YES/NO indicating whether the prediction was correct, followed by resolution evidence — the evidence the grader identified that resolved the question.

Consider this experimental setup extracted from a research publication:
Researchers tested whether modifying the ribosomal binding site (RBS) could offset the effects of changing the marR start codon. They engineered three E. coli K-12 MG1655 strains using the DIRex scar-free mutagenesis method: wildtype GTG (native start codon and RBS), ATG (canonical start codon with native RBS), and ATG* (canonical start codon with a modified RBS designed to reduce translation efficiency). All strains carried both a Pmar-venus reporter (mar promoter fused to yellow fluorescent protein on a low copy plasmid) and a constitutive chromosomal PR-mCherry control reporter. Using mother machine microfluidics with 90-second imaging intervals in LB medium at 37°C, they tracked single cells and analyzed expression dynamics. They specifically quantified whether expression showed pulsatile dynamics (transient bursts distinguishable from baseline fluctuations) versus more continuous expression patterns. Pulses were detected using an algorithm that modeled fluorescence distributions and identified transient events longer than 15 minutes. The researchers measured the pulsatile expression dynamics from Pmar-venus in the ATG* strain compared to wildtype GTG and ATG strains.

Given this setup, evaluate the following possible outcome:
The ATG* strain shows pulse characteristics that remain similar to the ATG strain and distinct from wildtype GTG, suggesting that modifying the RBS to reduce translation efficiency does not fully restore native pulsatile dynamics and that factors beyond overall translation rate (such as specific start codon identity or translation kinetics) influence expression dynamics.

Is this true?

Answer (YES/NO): NO